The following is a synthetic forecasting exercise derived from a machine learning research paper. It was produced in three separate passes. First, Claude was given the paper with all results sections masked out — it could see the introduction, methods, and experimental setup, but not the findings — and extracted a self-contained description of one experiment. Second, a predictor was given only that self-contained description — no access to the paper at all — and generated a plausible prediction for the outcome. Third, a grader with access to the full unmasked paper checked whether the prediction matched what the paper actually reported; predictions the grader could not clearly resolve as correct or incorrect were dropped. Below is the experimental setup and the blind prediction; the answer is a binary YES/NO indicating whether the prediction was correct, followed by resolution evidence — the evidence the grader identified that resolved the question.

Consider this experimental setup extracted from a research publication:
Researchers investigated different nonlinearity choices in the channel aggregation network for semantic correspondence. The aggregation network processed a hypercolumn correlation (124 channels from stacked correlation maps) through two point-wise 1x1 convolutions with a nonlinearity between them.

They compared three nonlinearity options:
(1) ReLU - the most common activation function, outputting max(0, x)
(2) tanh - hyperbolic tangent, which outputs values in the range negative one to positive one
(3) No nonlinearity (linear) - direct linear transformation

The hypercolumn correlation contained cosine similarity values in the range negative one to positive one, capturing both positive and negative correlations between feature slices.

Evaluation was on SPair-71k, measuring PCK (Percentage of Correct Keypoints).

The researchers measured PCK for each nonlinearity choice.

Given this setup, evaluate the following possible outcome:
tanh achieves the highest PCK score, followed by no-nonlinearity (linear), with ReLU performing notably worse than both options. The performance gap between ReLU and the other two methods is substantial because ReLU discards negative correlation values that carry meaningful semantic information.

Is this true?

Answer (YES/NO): NO